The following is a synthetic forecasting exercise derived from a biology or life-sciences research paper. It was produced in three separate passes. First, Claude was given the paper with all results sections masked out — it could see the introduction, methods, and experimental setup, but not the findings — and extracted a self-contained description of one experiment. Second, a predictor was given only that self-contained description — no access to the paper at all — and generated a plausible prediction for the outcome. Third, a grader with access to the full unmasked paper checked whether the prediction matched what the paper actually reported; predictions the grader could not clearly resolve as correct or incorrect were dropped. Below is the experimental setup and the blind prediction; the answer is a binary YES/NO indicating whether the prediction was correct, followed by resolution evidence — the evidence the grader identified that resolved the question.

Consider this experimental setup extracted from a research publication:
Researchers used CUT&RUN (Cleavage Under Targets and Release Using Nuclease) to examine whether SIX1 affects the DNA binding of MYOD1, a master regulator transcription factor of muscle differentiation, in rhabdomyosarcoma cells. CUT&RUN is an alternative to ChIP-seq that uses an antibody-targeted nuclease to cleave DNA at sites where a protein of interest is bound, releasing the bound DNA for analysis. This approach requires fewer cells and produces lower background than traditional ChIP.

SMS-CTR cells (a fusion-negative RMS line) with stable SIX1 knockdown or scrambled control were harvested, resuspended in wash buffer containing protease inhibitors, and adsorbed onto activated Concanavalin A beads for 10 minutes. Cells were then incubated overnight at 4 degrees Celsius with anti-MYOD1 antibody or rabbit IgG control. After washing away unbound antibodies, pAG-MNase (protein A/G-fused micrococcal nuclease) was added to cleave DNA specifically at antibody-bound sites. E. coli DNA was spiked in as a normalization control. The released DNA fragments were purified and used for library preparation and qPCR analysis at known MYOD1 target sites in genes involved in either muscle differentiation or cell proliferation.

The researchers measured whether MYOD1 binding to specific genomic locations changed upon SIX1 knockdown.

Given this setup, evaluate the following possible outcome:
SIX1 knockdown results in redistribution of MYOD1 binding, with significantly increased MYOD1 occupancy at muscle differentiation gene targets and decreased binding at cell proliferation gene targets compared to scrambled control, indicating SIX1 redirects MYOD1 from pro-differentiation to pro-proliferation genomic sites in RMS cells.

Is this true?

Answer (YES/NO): YES